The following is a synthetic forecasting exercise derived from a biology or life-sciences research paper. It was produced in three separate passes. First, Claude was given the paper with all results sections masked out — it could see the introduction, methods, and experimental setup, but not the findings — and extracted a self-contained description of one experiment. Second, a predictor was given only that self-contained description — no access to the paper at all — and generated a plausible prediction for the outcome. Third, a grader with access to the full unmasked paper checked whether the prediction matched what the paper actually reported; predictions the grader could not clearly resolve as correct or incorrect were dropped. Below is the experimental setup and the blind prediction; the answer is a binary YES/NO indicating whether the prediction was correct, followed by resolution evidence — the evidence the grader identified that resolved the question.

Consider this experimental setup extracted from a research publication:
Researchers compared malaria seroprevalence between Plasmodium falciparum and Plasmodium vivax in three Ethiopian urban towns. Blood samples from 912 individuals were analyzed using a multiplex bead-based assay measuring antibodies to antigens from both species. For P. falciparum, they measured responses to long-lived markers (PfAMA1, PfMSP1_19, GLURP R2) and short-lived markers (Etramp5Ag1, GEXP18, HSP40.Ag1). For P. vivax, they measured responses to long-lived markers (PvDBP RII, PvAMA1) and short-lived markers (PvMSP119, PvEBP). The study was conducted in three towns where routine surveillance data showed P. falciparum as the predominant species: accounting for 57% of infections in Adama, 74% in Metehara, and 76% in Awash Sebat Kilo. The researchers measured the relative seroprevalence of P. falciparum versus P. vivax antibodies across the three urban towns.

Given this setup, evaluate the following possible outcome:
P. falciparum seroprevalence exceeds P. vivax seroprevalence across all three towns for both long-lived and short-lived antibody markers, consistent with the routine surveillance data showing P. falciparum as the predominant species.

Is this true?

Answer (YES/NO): NO